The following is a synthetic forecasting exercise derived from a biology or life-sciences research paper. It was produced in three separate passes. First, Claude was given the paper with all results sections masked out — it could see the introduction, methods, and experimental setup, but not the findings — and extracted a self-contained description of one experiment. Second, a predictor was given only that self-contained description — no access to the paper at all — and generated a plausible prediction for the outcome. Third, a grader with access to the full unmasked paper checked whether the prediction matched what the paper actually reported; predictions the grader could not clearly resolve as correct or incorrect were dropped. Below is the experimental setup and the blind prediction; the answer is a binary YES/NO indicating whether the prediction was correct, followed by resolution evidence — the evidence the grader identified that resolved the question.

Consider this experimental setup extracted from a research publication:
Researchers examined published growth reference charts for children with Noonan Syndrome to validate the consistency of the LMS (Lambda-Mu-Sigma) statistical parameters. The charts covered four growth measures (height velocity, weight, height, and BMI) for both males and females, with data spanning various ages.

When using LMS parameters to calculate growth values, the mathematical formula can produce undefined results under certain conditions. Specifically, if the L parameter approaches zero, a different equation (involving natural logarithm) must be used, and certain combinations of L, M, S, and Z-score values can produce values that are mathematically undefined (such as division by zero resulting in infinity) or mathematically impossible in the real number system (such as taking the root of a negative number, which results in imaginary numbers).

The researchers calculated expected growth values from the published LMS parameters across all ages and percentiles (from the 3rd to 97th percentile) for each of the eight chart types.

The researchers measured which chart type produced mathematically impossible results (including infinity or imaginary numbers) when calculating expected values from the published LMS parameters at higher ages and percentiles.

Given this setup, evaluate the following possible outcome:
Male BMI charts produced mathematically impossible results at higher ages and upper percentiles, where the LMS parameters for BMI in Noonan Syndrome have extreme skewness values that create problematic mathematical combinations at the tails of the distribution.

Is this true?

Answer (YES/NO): YES